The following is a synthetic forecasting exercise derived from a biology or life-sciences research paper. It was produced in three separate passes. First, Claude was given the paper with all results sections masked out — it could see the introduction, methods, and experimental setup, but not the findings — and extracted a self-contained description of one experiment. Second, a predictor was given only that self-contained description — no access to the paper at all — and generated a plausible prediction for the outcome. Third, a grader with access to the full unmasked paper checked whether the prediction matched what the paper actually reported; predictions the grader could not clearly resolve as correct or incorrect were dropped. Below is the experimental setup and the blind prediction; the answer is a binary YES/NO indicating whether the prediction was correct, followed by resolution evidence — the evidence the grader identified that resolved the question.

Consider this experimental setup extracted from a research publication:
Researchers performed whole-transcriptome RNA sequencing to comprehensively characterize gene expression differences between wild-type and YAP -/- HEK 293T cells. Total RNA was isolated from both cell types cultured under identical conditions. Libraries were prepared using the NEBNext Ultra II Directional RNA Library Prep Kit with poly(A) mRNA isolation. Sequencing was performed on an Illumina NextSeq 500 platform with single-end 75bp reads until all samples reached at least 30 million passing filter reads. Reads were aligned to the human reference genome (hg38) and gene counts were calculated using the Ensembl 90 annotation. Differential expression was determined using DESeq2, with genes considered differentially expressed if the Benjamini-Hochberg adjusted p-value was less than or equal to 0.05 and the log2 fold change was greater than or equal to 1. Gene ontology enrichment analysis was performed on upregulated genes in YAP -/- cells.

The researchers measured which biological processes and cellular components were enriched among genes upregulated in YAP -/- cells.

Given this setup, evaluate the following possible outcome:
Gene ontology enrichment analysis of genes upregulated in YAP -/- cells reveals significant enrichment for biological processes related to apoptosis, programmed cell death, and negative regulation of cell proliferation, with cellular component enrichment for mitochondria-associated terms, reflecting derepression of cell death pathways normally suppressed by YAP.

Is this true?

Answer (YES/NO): NO